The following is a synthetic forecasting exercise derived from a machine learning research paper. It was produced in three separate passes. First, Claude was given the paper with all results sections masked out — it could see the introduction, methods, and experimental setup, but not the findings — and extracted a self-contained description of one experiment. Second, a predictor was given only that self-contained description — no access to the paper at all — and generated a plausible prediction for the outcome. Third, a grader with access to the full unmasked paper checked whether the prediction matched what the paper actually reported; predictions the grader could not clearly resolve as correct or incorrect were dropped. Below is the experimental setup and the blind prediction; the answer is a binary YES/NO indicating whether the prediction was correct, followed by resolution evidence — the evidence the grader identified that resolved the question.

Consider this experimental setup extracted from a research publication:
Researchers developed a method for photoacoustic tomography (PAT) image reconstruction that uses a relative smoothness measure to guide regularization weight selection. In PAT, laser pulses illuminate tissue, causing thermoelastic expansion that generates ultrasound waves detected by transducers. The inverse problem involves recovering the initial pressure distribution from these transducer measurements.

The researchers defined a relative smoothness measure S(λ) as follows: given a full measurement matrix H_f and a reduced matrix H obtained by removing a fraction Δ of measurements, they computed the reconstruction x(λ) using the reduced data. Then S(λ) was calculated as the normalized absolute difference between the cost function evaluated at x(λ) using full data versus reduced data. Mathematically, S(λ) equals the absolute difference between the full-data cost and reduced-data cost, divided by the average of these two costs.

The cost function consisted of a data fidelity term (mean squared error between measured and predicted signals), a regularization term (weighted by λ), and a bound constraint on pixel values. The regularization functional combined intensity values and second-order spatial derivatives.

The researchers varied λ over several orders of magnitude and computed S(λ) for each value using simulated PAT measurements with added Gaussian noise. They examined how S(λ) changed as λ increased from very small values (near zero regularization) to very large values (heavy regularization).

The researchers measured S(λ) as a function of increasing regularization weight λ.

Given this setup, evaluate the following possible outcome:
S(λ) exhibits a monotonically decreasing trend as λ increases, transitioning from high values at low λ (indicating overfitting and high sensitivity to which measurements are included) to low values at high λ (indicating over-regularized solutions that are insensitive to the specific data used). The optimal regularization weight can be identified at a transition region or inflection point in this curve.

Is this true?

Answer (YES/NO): NO